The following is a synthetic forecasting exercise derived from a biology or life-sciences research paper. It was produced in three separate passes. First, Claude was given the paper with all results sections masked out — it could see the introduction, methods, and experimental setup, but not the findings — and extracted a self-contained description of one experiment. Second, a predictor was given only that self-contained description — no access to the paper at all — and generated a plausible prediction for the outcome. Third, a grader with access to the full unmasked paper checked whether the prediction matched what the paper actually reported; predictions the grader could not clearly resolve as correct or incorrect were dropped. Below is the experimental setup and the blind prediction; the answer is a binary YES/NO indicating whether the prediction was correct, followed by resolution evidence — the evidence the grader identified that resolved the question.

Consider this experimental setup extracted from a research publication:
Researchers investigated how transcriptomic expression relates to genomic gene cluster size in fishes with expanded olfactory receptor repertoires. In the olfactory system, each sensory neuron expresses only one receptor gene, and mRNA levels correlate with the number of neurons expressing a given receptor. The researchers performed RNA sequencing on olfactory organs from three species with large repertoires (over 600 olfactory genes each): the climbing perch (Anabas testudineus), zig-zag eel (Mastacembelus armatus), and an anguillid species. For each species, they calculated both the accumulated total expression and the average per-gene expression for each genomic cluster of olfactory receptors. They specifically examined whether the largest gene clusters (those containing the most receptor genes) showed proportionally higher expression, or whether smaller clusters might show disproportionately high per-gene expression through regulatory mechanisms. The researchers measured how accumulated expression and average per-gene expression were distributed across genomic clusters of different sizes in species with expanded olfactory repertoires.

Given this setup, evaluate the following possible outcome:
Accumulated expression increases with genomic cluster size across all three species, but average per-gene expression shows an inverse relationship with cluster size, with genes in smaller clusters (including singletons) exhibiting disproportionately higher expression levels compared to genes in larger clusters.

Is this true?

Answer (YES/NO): NO